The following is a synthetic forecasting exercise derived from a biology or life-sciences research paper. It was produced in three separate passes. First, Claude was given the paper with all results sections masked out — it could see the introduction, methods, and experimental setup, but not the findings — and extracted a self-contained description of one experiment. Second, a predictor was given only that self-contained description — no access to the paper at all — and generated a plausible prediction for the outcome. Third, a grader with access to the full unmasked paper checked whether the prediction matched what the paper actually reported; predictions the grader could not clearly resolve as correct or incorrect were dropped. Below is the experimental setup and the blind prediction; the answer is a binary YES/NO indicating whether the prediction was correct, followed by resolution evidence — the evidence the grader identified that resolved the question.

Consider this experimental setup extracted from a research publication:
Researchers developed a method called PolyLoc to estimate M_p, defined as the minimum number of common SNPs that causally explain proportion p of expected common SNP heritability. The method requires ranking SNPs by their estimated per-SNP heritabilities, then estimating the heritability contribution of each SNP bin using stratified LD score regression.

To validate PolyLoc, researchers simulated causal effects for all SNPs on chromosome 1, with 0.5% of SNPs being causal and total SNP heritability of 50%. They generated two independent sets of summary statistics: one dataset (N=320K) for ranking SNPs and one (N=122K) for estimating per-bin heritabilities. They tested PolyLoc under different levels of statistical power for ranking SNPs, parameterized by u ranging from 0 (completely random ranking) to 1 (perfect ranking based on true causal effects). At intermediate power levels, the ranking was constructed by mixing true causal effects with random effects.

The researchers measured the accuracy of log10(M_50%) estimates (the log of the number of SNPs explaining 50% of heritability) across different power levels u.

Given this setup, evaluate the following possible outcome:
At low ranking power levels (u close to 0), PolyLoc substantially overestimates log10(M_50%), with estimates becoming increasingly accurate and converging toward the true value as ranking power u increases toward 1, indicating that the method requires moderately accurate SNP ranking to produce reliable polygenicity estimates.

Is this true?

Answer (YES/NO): NO